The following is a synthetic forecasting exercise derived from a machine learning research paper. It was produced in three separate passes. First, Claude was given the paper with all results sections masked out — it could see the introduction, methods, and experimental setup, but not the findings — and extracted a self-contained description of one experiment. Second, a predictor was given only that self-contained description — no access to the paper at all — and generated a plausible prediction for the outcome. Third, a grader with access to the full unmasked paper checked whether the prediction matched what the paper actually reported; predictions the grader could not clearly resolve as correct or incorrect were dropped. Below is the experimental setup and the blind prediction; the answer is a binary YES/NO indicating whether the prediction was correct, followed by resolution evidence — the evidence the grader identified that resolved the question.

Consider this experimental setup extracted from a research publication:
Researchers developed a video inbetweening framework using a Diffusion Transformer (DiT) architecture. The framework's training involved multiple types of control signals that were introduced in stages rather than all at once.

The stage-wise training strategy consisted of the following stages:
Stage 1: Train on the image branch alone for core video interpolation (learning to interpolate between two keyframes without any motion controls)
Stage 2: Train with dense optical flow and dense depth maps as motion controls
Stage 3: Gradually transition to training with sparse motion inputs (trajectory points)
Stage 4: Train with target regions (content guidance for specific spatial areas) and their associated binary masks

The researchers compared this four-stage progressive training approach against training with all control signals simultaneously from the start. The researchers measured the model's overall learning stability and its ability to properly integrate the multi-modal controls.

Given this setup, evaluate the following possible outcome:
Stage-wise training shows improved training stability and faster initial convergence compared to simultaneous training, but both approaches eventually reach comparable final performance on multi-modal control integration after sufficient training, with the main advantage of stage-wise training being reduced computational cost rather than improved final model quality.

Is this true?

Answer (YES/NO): NO